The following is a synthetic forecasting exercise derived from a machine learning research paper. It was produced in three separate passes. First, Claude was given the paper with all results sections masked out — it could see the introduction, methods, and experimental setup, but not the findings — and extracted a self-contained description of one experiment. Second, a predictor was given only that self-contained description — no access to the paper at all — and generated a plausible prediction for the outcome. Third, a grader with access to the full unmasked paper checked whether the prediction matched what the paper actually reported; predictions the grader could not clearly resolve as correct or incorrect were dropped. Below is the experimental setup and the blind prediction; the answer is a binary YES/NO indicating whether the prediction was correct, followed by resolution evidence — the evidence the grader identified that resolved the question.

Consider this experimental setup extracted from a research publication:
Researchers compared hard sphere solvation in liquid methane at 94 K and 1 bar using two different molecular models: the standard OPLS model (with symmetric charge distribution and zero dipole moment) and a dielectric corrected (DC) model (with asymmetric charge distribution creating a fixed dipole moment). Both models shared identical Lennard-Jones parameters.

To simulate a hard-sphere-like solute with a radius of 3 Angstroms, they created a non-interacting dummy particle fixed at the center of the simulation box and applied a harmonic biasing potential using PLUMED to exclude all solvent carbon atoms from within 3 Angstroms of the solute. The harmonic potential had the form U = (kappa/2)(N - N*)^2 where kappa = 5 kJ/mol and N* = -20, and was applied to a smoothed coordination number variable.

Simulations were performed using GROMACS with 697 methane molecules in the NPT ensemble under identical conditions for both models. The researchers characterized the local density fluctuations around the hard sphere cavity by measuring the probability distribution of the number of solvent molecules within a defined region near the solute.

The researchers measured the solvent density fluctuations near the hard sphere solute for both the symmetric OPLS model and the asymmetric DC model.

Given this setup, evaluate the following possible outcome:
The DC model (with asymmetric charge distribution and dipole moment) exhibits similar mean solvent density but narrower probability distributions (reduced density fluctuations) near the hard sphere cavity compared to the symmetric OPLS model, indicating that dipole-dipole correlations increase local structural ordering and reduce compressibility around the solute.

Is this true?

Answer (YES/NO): NO